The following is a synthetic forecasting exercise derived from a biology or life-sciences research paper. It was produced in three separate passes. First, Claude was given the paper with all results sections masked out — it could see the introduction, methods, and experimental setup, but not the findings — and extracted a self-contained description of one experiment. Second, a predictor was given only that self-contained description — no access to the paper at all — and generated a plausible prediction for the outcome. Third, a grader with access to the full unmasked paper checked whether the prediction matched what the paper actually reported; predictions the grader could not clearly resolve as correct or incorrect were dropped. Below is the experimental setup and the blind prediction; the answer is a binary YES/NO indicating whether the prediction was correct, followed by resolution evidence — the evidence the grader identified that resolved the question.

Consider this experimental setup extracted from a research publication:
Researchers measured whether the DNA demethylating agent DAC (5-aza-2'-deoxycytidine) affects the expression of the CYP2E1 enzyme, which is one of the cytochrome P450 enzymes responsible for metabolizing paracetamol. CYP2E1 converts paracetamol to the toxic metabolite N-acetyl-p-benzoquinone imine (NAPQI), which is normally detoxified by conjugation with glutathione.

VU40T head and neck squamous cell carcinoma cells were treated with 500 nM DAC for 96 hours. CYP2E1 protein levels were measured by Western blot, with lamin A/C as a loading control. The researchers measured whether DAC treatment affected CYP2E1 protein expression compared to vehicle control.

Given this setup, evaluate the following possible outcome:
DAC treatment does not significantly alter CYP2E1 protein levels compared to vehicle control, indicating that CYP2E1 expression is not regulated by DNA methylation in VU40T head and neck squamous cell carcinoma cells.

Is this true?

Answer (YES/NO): NO